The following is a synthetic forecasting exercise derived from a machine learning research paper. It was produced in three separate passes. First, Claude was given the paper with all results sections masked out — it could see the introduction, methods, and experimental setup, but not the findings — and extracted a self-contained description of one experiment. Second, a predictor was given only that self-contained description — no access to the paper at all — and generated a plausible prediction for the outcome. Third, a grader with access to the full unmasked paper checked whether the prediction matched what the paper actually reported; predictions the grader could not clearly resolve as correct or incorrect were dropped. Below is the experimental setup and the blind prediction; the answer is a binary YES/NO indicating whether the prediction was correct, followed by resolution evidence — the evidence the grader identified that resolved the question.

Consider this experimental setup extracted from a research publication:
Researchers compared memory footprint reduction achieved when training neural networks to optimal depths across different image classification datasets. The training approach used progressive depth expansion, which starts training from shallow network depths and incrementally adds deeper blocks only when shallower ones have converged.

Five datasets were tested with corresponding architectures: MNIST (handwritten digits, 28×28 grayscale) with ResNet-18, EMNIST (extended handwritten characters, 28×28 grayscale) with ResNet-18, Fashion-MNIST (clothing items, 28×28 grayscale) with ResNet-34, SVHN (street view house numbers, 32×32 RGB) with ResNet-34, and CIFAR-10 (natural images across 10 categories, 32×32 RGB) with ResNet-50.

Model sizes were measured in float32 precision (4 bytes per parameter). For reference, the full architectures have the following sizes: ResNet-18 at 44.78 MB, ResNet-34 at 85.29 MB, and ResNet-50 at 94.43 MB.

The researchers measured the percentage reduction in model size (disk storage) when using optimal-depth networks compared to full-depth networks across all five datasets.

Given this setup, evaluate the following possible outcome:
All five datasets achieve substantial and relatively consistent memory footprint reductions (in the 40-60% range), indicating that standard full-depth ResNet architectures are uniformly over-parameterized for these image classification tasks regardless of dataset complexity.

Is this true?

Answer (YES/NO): NO